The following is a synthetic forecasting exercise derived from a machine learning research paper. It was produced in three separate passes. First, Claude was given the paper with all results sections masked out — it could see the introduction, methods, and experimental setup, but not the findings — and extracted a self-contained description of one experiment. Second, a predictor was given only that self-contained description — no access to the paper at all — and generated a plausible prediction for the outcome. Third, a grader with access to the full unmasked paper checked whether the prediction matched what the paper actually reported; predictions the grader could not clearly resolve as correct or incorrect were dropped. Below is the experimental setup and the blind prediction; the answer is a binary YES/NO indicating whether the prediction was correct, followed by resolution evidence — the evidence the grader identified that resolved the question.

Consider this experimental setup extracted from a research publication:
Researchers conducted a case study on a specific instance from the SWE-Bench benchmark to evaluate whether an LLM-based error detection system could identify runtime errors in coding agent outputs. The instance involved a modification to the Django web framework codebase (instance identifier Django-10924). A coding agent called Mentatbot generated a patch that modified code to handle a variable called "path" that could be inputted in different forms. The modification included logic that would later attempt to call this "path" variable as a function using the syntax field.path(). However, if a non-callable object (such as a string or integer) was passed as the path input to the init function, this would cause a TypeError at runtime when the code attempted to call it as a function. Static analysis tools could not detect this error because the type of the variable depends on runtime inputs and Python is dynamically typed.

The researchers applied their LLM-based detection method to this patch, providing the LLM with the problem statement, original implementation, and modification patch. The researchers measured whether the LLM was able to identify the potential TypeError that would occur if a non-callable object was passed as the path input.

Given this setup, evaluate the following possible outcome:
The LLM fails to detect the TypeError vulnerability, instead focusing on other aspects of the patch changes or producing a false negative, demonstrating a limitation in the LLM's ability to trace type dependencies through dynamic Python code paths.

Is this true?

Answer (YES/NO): NO